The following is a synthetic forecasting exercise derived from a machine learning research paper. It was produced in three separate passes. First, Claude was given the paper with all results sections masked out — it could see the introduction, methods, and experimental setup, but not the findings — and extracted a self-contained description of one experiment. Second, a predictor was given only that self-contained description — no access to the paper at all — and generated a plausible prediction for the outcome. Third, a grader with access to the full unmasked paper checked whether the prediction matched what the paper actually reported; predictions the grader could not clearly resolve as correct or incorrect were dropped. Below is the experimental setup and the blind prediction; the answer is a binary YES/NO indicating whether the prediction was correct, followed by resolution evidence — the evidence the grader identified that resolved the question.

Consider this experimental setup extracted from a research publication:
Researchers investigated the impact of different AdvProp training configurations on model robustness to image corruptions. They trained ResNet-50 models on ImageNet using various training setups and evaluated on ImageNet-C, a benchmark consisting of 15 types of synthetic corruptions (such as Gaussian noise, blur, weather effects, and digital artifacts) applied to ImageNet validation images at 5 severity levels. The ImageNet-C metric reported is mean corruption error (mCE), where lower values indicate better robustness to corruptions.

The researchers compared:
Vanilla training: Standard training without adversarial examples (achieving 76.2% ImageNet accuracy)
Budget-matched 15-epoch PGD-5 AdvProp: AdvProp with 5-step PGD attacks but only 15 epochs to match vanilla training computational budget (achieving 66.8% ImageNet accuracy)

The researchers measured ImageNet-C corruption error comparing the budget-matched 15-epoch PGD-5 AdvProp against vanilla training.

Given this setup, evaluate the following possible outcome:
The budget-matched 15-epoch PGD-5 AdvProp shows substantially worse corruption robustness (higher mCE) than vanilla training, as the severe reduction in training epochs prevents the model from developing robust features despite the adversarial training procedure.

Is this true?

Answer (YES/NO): YES